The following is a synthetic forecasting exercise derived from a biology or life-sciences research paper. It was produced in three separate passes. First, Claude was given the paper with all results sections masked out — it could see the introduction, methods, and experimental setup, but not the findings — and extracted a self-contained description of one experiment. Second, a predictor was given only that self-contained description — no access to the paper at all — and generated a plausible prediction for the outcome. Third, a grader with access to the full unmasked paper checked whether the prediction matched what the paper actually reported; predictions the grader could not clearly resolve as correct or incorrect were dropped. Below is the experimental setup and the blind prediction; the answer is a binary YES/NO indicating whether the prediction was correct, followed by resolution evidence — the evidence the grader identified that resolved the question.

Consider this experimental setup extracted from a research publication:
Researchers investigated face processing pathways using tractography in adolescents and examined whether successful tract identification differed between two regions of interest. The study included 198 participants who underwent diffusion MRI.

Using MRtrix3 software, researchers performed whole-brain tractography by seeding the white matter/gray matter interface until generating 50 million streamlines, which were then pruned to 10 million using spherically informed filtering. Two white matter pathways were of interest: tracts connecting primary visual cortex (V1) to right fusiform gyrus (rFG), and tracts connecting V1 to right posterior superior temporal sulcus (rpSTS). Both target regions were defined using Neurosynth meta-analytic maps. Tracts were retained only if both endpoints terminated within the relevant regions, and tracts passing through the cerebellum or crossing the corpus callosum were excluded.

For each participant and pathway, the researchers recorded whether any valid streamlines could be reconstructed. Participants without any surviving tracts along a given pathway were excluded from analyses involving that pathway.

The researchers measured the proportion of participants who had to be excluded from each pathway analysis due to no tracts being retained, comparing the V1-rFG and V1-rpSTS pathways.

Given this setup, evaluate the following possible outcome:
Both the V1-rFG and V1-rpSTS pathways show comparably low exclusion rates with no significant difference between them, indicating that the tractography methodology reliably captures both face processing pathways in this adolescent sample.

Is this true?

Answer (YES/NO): NO